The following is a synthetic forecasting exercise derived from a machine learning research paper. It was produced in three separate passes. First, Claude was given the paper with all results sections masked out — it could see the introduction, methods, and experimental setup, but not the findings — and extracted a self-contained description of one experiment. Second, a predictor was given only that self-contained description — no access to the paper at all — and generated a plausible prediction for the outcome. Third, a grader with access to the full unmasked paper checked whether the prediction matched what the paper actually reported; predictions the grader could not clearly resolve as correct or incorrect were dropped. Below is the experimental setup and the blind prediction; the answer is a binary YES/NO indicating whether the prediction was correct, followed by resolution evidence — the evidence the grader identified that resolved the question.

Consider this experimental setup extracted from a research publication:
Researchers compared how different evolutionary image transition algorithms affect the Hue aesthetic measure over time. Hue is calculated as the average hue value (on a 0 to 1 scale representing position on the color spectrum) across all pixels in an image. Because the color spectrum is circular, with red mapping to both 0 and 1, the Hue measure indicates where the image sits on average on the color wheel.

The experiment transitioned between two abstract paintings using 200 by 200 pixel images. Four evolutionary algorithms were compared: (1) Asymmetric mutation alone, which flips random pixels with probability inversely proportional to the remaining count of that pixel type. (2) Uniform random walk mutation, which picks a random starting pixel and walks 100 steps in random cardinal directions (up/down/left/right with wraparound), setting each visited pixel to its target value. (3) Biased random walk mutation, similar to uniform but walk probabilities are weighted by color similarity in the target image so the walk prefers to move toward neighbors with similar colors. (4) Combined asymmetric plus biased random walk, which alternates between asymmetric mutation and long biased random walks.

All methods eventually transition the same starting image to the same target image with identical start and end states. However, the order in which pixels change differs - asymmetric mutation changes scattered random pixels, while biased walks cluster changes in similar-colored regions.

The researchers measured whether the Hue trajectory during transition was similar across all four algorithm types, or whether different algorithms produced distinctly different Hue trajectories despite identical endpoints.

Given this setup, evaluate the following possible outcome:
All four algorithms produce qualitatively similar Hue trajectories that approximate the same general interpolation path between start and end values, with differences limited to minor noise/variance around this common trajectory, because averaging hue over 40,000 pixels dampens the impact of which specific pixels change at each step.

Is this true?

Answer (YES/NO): YES